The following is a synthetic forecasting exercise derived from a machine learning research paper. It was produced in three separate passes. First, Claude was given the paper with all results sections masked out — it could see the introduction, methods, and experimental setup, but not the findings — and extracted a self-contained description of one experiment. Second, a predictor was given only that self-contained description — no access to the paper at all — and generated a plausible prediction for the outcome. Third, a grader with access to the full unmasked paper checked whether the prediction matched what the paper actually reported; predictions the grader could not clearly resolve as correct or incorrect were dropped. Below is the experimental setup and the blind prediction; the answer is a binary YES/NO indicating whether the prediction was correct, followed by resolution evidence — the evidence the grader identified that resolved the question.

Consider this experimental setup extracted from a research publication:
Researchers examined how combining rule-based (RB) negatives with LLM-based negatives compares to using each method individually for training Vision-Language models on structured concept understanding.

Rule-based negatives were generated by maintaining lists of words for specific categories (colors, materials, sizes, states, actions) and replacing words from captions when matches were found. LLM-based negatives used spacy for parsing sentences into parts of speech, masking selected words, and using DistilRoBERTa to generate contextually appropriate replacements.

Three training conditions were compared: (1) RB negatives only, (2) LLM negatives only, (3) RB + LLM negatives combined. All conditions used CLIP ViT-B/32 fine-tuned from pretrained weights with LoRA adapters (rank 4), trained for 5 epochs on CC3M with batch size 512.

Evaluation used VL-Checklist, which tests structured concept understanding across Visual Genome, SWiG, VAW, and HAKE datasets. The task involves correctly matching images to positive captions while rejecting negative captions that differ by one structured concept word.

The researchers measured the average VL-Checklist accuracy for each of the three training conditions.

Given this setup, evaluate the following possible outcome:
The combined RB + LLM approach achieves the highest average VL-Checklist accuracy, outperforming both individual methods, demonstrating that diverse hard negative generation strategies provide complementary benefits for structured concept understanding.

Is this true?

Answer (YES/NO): YES